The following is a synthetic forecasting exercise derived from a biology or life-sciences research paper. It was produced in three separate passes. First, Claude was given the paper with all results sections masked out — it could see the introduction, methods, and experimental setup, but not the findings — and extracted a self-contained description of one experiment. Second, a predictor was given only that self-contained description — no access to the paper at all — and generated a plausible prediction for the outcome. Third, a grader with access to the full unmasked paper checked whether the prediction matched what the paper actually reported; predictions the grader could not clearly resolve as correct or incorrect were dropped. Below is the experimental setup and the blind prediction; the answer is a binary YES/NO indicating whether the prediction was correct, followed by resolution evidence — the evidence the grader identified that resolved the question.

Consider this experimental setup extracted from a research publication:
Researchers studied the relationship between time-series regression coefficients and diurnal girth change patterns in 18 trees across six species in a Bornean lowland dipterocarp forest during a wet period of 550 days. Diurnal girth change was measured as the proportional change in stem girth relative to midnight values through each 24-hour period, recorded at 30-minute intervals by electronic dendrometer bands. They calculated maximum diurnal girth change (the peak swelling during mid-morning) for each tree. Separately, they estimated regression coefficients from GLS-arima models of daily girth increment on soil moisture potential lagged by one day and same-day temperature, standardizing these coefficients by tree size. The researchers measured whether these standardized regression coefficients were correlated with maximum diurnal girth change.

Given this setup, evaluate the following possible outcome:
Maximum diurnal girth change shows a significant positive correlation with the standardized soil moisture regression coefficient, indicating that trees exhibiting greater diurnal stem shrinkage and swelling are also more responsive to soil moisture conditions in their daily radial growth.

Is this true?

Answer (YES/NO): NO